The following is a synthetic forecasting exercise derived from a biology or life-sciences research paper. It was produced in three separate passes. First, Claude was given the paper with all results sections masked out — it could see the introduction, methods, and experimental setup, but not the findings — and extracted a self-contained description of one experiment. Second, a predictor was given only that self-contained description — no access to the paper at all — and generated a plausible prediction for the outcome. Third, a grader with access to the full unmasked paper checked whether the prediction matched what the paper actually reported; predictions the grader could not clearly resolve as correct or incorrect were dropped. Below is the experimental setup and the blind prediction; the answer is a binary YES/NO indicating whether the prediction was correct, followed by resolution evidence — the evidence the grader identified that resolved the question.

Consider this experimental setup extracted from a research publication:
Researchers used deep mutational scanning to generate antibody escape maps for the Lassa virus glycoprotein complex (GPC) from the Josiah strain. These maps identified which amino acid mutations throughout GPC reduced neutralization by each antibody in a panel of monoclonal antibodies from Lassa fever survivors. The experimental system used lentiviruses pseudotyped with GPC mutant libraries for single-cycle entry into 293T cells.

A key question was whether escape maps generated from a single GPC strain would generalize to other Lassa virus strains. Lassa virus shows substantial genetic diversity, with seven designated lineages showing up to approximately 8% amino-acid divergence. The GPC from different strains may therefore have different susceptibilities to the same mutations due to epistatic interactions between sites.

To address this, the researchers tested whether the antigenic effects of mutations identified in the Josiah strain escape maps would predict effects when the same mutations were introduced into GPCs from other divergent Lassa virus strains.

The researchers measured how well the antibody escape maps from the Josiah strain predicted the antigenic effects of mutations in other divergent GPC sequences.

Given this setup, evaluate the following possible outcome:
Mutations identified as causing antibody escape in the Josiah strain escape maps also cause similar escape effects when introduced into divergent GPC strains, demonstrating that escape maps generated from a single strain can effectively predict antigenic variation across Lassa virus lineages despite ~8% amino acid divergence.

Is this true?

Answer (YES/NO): YES